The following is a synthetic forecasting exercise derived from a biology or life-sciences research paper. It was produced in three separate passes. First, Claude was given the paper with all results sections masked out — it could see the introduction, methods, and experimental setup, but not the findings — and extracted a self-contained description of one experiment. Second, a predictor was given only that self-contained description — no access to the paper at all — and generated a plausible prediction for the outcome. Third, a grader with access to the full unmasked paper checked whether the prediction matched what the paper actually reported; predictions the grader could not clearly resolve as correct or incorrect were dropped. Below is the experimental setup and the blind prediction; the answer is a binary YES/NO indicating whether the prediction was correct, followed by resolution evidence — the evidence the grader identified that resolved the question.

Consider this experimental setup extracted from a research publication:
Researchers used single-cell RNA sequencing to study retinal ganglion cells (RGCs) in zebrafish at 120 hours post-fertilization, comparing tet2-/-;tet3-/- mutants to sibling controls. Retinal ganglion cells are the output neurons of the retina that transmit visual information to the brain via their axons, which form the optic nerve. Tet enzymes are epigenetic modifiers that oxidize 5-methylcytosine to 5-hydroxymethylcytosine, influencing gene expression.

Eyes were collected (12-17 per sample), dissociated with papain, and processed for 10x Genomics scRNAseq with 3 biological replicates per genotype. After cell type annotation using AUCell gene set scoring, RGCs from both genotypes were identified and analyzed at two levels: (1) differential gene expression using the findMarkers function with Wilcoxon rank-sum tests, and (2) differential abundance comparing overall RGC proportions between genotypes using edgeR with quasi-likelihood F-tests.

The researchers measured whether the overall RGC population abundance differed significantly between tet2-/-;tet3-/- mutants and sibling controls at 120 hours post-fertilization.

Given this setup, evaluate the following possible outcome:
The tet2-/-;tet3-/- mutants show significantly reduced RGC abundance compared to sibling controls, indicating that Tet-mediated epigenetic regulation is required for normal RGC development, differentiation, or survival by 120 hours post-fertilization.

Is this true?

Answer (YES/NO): NO